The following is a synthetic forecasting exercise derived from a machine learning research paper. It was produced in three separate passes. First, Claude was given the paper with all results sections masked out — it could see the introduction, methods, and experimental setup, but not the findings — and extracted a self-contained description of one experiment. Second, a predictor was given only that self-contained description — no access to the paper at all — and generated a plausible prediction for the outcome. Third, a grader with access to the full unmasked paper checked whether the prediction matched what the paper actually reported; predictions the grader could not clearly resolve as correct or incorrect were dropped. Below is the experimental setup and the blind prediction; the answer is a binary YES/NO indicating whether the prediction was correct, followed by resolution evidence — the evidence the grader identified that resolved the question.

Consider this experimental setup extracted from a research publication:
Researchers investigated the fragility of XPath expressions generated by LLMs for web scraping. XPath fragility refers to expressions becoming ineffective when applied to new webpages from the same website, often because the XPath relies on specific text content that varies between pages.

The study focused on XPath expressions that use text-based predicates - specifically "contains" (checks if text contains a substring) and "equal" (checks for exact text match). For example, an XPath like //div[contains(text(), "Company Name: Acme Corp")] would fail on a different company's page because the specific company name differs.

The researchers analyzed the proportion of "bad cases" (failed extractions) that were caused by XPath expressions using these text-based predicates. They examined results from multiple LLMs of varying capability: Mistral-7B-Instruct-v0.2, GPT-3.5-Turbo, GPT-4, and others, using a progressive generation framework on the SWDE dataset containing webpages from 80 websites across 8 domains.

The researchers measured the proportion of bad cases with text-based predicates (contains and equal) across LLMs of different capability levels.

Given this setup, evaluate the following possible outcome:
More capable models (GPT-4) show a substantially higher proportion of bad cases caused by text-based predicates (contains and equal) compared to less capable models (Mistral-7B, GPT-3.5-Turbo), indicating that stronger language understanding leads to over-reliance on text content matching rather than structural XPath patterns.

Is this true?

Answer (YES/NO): NO